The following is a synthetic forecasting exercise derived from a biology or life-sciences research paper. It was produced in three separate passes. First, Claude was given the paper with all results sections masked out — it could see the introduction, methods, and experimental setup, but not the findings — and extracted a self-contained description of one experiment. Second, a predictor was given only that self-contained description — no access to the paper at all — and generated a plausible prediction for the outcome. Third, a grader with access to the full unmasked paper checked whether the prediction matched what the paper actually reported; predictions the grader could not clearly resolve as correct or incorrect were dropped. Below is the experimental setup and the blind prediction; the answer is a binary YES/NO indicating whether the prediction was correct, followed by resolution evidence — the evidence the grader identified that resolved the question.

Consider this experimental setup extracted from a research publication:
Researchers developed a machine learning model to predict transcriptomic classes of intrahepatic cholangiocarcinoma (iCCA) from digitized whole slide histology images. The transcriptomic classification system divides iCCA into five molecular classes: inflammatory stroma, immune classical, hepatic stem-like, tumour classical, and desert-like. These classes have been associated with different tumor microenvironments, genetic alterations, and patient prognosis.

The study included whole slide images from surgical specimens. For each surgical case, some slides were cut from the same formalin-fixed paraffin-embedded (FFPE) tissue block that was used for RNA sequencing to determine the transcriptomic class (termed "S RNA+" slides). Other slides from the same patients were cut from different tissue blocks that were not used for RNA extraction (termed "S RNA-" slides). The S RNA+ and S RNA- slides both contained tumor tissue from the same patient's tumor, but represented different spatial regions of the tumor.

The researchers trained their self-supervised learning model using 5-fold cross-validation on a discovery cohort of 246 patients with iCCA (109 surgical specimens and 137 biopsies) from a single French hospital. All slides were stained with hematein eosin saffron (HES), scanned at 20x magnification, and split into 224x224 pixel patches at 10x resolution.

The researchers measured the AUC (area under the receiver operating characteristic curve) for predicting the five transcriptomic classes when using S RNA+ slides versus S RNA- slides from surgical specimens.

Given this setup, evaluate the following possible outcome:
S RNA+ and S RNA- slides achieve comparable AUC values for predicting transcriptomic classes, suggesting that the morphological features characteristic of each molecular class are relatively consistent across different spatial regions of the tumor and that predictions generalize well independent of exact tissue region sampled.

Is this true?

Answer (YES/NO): NO